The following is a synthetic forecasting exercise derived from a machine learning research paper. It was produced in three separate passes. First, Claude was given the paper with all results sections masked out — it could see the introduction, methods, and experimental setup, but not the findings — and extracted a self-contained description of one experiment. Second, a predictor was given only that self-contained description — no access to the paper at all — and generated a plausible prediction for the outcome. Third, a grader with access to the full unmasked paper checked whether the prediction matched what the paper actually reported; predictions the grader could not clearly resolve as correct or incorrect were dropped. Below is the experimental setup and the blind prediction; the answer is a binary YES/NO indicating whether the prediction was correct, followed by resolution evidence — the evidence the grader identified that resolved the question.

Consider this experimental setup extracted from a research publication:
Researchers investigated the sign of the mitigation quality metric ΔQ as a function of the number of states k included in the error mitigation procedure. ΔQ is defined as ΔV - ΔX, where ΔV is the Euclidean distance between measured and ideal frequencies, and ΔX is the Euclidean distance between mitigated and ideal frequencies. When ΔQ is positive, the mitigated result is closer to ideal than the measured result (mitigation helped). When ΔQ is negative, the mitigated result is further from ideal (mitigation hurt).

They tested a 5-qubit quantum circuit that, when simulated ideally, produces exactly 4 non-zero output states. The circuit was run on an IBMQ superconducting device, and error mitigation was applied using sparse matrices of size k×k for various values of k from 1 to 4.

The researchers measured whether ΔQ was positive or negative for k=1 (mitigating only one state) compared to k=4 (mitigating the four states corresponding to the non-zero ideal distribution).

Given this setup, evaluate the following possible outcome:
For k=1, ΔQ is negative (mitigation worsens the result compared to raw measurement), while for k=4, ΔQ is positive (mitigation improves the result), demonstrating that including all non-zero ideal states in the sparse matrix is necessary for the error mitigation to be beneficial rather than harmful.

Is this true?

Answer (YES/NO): YES